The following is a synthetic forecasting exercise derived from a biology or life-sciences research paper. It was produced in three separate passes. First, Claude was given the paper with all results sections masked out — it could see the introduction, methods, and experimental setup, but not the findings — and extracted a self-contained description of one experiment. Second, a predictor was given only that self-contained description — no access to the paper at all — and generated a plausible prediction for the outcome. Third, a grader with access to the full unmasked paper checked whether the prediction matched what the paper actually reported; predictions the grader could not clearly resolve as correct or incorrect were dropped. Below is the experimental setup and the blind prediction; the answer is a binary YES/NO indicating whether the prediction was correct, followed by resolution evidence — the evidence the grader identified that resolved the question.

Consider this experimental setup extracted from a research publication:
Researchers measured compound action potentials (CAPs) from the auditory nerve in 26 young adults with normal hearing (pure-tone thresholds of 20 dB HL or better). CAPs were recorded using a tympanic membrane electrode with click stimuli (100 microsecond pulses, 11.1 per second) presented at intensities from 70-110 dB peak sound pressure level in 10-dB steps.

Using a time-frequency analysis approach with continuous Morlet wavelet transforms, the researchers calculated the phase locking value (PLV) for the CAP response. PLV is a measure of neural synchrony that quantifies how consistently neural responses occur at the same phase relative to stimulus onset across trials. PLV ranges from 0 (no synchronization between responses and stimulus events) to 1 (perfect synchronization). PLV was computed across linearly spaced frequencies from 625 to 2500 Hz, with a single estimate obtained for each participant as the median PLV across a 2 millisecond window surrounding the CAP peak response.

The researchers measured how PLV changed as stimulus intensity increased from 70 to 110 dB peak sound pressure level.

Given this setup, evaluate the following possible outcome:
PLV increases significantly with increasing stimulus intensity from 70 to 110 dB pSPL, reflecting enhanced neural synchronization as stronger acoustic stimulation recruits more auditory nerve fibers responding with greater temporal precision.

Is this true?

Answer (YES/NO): YES